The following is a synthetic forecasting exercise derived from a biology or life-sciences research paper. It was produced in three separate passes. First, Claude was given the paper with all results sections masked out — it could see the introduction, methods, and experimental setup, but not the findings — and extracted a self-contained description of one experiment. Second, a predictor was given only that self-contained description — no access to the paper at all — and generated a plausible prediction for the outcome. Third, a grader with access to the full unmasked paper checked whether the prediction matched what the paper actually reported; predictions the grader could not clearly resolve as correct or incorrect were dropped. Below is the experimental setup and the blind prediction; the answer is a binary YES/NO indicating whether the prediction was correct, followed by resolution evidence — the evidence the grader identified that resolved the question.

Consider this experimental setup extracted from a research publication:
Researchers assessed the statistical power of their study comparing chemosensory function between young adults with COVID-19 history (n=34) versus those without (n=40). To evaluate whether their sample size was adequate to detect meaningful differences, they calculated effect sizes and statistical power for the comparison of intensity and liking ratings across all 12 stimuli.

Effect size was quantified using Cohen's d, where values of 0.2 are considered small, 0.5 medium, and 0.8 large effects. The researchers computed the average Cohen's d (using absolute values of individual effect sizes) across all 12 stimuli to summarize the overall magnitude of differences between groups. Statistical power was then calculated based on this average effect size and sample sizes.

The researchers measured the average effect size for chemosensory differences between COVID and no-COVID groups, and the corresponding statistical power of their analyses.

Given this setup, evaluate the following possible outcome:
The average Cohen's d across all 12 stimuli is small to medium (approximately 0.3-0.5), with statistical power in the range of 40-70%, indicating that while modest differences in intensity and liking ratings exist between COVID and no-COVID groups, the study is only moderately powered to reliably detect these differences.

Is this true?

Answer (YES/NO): NO